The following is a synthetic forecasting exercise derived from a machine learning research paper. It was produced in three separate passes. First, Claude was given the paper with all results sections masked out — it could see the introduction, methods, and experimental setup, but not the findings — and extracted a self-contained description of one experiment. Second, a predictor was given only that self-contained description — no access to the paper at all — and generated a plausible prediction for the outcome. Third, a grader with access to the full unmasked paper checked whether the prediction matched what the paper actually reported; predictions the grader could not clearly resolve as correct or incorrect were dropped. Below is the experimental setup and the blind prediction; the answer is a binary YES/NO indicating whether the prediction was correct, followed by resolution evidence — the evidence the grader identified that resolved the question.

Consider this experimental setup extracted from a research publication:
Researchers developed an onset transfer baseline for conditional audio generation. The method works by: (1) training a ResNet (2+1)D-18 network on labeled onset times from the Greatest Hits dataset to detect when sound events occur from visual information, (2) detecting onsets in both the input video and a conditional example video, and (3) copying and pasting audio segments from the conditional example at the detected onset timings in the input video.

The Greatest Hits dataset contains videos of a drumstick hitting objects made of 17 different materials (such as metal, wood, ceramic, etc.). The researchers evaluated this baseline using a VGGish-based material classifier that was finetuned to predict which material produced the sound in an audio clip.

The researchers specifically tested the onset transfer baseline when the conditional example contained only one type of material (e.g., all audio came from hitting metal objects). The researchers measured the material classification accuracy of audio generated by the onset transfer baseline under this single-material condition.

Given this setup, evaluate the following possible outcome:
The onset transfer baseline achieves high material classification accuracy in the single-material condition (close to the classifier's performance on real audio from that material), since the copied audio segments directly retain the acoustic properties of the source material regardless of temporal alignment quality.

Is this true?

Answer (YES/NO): YES